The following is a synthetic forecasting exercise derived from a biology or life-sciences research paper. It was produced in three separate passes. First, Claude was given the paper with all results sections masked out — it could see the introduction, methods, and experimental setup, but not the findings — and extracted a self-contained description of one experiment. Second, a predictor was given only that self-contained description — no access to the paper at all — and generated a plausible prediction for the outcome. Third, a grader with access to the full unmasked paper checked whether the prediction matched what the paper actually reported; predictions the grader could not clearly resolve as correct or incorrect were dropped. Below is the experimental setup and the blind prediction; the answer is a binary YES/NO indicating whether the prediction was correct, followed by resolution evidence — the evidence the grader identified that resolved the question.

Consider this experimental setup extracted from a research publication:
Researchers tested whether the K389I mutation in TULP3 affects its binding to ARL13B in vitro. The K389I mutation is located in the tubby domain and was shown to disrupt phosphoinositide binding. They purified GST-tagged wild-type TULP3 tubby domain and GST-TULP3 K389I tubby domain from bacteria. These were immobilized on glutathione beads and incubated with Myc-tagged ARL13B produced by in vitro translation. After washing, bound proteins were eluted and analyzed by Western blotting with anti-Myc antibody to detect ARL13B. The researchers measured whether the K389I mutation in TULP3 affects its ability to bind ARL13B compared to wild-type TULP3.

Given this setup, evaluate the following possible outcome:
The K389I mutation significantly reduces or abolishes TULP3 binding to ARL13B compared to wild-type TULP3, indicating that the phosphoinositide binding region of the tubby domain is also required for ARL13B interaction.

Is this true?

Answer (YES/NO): NO